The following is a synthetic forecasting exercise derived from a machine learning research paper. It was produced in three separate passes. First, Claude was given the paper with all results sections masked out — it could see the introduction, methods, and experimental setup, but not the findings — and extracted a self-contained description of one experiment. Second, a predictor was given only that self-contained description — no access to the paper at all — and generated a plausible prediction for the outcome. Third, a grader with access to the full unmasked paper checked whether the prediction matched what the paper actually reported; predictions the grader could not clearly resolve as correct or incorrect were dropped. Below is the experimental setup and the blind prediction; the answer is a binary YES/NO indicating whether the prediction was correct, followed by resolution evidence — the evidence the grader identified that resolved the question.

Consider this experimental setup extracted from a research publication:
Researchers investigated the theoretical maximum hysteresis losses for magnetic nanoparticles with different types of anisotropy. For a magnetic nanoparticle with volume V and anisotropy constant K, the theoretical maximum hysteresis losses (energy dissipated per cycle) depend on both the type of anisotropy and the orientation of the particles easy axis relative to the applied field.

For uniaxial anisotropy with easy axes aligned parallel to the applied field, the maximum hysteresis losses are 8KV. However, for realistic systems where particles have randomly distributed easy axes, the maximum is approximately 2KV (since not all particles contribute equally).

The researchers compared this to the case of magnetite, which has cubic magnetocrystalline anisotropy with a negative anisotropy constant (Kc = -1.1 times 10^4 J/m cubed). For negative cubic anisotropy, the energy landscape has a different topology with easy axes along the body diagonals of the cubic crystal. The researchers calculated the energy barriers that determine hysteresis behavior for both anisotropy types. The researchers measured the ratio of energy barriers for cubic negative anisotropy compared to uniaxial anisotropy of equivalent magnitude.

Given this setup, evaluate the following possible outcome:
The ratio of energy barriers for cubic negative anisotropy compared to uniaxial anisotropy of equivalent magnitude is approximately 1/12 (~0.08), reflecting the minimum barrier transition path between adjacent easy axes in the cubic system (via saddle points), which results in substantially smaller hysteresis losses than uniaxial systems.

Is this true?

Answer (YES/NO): YES